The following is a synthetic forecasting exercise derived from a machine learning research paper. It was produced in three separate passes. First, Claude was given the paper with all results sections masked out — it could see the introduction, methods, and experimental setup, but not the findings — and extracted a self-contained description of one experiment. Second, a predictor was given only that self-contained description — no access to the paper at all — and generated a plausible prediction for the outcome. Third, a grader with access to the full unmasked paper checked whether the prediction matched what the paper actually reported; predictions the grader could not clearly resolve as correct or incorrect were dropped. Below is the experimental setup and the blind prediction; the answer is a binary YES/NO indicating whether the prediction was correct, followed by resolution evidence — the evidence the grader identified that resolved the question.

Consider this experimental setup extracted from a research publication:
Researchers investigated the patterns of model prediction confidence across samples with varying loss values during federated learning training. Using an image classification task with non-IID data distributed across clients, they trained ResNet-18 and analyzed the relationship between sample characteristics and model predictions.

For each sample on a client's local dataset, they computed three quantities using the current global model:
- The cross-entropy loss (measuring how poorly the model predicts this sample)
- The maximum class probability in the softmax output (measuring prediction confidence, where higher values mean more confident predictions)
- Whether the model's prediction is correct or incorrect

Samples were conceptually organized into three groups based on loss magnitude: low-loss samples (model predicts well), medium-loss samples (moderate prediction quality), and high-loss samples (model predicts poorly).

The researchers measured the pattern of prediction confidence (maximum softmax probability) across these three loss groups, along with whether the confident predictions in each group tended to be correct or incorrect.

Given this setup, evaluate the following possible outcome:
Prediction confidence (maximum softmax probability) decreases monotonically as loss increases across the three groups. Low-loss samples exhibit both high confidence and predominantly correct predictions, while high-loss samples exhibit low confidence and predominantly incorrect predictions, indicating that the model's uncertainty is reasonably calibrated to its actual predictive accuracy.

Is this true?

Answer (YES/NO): NO